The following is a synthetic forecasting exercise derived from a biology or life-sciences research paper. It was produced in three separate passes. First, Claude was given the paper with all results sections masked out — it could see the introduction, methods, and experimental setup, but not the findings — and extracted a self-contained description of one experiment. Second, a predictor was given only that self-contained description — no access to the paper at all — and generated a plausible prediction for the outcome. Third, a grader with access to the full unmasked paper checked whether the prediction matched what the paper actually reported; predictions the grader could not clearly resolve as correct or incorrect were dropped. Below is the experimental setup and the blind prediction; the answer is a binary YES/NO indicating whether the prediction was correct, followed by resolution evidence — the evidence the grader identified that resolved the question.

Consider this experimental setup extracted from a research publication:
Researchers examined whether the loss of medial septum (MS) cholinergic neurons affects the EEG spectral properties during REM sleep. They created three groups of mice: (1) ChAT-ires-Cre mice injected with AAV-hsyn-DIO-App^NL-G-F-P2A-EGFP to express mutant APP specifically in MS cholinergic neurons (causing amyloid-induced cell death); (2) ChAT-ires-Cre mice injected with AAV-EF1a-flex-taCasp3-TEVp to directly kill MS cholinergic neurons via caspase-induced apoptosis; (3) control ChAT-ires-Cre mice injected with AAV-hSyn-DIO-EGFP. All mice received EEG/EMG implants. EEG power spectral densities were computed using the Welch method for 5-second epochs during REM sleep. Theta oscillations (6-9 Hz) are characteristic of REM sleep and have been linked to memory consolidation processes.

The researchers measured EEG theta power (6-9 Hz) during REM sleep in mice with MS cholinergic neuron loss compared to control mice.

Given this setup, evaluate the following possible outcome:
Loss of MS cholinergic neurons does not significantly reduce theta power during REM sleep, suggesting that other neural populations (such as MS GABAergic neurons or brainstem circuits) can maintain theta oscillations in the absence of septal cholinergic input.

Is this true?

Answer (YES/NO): NO